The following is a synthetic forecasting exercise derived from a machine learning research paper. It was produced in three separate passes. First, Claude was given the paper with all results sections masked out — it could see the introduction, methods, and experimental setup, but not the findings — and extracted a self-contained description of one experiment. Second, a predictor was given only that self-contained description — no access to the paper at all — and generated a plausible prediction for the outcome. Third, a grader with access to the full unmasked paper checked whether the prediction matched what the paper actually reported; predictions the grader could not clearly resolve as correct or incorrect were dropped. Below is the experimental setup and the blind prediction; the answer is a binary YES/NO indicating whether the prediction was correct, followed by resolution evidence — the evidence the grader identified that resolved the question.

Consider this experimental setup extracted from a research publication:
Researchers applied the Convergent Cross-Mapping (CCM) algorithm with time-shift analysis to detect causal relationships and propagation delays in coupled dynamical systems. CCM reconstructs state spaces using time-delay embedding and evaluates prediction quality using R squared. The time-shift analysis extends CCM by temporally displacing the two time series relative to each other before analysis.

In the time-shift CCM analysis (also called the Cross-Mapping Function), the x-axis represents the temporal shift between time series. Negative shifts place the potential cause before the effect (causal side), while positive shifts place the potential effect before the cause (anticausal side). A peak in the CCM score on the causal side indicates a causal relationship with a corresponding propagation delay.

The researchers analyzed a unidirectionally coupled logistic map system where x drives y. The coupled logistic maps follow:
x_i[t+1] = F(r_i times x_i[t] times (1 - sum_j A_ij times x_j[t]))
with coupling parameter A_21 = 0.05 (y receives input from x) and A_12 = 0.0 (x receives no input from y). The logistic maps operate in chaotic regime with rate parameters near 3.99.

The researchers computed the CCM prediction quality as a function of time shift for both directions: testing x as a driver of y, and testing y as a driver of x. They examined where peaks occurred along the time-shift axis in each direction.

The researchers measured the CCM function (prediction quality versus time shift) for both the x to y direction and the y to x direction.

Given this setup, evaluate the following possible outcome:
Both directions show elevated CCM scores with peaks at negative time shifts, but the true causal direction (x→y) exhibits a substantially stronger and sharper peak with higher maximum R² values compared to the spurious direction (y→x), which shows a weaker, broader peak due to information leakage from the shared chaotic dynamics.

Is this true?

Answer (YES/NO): NO